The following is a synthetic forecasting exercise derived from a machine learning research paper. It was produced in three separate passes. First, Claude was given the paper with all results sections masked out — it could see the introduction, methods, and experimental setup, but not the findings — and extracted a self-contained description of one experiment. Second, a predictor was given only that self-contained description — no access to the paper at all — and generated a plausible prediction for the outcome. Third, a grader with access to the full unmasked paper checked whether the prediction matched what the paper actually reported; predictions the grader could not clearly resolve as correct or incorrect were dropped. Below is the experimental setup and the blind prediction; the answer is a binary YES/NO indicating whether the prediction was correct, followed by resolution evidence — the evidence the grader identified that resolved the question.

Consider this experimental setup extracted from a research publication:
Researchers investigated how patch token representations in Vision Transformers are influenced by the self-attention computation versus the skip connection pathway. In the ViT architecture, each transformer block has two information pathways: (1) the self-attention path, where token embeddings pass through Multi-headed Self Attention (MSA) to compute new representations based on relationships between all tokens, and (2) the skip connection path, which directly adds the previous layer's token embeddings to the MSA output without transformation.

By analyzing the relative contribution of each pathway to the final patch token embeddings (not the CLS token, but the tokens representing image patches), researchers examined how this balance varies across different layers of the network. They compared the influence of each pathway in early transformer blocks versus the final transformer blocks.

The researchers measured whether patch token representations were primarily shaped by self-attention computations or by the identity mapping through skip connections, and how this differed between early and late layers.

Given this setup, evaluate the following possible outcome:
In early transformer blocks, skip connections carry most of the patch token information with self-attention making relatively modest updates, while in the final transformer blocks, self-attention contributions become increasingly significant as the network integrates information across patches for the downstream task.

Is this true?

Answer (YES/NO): NO